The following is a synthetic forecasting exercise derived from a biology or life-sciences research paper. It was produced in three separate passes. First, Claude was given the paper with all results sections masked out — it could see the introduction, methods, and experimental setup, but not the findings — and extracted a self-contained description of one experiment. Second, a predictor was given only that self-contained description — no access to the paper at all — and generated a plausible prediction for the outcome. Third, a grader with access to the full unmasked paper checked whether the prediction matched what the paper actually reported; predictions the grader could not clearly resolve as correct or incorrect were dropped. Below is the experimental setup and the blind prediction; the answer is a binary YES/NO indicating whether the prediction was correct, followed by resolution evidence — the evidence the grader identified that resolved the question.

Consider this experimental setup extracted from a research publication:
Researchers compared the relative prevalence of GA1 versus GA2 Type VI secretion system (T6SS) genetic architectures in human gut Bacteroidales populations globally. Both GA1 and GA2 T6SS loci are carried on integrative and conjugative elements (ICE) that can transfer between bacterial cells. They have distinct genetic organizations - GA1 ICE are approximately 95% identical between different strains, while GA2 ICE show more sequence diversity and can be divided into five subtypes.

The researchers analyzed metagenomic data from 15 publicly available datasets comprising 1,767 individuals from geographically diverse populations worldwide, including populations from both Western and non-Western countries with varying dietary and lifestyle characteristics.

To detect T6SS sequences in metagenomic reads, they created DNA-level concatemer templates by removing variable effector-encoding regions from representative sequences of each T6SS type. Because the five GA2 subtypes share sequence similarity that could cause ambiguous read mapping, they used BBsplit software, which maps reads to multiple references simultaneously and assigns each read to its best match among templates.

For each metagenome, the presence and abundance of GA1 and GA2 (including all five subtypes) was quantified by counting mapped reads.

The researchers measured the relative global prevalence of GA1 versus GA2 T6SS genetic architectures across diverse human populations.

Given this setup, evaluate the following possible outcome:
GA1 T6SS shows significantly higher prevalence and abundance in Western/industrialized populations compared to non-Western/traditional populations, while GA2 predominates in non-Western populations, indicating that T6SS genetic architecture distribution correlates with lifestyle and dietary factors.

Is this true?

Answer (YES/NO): NO